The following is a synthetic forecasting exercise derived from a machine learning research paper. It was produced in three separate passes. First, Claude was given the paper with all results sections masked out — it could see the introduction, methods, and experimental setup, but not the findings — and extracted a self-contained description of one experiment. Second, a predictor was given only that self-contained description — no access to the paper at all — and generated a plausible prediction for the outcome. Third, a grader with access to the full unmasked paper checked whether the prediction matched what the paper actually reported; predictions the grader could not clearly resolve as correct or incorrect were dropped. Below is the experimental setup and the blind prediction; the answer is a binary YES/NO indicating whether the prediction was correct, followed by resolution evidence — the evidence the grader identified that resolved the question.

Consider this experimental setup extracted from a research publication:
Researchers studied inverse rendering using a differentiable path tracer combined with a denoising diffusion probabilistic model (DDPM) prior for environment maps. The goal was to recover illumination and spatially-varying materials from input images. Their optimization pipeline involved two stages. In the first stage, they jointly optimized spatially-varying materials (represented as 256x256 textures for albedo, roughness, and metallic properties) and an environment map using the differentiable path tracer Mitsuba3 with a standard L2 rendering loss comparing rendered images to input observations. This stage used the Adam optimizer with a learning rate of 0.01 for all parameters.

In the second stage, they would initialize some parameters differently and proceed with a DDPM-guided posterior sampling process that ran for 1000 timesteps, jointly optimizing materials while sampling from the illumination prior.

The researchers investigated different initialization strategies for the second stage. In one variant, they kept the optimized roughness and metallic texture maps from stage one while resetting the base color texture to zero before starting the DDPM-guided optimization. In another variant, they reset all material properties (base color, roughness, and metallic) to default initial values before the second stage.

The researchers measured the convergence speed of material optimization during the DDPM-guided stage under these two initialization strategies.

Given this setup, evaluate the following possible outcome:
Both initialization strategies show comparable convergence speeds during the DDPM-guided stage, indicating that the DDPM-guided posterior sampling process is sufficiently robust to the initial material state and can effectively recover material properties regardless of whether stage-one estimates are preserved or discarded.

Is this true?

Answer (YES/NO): NO